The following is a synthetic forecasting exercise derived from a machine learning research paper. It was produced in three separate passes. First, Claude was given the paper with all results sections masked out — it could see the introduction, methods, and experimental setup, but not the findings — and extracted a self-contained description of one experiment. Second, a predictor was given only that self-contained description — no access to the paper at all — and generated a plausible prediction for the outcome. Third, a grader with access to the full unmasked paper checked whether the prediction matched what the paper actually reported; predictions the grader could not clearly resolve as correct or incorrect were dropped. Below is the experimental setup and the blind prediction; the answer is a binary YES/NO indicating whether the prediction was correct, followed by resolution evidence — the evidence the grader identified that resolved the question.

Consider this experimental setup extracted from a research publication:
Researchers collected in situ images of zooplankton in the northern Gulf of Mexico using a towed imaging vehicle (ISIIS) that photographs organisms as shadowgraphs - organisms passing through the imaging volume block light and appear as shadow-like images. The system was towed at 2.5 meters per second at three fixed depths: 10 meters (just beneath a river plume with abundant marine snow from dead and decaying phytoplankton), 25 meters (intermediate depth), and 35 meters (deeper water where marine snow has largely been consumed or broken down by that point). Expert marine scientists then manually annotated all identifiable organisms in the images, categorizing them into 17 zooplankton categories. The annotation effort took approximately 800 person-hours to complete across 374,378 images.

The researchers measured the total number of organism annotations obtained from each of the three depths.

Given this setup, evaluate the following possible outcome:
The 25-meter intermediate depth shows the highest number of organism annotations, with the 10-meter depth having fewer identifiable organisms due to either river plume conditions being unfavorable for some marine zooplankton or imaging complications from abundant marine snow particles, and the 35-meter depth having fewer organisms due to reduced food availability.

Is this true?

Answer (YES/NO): NO